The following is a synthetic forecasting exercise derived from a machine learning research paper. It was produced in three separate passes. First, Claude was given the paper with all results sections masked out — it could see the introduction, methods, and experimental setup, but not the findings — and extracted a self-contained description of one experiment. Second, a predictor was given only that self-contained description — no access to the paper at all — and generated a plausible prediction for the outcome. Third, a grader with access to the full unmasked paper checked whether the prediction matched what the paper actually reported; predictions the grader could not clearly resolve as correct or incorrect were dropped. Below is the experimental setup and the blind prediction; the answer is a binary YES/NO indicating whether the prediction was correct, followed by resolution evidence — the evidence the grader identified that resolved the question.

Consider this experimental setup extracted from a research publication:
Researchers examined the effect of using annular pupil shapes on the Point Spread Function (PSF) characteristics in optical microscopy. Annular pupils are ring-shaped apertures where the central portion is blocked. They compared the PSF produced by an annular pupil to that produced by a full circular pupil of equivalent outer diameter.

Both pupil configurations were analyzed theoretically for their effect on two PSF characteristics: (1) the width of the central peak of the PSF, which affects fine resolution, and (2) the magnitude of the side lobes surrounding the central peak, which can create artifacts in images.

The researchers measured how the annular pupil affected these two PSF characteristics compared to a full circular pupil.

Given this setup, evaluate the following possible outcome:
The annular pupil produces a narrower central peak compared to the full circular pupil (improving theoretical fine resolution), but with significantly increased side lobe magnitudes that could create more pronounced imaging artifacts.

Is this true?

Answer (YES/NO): YES